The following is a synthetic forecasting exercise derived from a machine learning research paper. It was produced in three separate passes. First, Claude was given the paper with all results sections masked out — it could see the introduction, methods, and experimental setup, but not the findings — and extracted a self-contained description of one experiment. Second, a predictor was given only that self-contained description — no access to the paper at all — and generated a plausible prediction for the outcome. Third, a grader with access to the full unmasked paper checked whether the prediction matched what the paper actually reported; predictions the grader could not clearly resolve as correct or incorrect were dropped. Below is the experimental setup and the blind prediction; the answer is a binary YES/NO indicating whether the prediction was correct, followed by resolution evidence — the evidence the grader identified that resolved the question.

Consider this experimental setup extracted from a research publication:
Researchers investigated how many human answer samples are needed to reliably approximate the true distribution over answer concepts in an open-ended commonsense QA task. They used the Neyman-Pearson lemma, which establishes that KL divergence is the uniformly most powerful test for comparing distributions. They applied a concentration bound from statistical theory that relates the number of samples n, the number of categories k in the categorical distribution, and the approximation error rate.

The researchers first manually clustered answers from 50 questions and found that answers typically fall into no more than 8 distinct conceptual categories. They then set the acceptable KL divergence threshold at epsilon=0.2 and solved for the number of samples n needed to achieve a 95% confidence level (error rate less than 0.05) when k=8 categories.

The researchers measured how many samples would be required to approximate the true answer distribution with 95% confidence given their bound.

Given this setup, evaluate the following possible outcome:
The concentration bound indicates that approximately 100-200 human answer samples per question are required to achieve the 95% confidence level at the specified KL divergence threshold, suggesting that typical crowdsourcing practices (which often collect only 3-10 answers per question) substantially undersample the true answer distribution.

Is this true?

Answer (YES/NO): YES